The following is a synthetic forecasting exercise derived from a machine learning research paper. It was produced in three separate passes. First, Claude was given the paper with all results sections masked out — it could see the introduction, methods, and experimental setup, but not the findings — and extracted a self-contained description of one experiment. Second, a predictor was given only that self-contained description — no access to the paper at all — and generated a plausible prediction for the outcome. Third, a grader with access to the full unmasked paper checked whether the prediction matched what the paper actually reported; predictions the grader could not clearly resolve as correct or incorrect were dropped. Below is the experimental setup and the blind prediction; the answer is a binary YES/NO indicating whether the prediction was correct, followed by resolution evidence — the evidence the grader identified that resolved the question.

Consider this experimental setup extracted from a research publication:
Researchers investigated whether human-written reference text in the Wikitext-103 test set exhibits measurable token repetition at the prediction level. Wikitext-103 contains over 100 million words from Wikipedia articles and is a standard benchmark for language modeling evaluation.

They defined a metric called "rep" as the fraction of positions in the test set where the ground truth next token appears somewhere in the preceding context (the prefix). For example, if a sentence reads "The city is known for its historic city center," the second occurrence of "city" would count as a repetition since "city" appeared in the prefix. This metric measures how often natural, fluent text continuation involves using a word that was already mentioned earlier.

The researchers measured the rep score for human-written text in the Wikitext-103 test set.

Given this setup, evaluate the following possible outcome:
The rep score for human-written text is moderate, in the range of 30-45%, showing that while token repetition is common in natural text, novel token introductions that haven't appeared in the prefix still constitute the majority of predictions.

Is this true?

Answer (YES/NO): YES